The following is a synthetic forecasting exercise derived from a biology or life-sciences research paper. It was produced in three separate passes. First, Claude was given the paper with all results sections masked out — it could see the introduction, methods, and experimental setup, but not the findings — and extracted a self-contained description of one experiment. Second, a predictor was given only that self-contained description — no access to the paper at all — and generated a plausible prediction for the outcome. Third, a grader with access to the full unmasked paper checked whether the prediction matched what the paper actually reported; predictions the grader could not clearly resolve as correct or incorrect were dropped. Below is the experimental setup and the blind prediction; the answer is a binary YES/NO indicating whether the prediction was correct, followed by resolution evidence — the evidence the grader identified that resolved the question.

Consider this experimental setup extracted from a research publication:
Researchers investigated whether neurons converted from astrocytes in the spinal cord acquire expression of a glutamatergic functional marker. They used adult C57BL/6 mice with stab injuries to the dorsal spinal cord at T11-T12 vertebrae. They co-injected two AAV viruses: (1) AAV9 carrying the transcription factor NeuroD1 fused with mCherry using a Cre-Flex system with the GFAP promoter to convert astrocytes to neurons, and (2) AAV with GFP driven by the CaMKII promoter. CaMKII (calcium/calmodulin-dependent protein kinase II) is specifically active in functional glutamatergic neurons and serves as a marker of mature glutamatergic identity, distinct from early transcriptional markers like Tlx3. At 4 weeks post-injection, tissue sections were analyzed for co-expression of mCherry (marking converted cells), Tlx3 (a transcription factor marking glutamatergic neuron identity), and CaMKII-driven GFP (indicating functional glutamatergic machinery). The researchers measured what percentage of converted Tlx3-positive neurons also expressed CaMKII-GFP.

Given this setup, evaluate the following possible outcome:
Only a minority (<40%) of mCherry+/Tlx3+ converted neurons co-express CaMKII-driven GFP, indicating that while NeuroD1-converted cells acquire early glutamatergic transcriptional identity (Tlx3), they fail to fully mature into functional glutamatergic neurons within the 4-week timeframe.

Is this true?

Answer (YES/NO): NO